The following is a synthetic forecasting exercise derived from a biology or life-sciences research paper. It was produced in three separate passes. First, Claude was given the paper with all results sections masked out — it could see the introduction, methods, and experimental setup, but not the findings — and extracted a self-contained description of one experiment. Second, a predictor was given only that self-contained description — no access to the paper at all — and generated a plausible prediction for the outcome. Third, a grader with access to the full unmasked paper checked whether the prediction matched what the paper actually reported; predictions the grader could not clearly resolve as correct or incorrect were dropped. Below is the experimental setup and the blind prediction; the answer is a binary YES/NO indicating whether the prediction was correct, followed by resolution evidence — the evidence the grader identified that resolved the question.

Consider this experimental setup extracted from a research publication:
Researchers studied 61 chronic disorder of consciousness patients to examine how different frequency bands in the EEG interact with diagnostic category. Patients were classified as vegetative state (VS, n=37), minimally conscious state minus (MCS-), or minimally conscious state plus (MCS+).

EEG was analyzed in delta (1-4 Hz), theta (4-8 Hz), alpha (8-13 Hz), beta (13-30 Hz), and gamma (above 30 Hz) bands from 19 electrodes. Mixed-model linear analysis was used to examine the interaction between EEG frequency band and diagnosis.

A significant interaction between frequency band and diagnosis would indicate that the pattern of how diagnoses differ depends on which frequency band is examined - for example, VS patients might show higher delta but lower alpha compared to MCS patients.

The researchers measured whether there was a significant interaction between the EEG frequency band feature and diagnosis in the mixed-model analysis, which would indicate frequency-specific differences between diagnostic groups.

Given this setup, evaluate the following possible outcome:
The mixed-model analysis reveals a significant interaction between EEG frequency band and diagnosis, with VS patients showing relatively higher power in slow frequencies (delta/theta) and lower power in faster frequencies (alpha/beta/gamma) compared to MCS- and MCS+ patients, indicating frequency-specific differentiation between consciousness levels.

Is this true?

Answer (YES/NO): NO